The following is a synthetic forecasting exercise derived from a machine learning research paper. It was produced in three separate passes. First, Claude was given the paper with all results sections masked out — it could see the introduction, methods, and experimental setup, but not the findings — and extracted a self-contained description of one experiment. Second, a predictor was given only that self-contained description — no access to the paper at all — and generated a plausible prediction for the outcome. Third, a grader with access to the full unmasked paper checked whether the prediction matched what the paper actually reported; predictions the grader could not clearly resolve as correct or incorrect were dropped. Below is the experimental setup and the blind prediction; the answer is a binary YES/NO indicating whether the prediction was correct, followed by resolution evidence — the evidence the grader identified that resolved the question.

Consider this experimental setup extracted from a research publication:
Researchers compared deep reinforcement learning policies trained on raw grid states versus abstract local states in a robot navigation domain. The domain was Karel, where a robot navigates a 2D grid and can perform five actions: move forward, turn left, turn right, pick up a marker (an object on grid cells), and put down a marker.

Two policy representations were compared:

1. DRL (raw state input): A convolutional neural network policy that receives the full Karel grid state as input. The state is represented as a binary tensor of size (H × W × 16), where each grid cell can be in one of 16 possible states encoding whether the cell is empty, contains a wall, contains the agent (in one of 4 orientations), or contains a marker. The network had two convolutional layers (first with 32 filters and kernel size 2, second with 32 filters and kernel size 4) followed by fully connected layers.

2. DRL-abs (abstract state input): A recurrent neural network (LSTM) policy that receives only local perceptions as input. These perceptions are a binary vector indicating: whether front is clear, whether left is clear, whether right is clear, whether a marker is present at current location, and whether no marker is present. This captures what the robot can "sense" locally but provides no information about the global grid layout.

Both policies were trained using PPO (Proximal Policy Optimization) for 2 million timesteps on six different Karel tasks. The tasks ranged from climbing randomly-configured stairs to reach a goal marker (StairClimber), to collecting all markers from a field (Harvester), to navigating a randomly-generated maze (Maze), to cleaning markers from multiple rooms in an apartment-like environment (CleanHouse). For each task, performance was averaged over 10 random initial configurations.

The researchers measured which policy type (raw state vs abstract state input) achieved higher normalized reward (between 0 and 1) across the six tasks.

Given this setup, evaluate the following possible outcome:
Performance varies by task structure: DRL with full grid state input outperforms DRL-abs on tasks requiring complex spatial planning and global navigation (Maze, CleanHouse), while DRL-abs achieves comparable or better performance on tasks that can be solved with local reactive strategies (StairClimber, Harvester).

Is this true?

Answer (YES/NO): NO